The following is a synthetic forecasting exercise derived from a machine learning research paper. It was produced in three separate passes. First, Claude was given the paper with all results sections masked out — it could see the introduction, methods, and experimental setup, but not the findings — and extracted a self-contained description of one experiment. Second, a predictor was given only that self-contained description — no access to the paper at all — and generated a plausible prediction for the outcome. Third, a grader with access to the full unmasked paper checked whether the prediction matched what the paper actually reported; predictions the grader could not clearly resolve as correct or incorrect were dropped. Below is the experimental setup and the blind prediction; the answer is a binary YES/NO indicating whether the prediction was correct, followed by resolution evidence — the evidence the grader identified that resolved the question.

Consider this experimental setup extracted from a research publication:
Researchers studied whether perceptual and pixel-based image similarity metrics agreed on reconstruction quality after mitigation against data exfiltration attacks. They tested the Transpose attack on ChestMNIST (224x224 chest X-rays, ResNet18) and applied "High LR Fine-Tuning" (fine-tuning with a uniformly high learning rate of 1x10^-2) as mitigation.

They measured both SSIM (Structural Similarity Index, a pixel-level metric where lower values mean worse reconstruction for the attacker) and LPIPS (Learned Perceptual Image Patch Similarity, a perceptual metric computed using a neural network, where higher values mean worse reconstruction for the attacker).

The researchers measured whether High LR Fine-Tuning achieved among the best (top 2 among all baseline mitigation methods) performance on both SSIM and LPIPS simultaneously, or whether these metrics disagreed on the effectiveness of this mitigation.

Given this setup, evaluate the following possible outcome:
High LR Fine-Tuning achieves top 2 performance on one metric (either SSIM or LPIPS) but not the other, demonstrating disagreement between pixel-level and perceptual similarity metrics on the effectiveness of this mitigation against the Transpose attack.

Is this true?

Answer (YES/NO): YES